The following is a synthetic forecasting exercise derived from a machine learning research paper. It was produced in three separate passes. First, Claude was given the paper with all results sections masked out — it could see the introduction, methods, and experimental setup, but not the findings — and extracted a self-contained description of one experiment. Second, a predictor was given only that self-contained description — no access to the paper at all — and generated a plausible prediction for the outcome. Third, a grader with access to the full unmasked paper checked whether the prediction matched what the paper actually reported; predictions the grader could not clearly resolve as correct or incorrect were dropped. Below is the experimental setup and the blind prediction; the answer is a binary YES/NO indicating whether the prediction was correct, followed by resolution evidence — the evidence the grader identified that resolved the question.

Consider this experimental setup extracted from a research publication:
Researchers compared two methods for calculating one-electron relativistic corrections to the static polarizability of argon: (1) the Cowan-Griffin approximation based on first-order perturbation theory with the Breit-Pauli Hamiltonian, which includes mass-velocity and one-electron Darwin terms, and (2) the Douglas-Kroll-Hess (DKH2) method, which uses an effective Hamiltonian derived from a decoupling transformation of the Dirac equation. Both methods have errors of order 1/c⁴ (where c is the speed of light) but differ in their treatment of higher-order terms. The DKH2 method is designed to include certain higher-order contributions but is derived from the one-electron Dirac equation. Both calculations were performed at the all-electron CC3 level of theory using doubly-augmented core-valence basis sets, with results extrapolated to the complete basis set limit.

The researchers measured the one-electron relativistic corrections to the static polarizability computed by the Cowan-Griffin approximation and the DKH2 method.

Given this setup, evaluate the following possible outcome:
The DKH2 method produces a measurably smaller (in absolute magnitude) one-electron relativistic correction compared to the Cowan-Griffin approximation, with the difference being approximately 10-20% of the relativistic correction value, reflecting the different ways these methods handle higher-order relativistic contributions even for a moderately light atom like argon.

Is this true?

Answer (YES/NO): NO